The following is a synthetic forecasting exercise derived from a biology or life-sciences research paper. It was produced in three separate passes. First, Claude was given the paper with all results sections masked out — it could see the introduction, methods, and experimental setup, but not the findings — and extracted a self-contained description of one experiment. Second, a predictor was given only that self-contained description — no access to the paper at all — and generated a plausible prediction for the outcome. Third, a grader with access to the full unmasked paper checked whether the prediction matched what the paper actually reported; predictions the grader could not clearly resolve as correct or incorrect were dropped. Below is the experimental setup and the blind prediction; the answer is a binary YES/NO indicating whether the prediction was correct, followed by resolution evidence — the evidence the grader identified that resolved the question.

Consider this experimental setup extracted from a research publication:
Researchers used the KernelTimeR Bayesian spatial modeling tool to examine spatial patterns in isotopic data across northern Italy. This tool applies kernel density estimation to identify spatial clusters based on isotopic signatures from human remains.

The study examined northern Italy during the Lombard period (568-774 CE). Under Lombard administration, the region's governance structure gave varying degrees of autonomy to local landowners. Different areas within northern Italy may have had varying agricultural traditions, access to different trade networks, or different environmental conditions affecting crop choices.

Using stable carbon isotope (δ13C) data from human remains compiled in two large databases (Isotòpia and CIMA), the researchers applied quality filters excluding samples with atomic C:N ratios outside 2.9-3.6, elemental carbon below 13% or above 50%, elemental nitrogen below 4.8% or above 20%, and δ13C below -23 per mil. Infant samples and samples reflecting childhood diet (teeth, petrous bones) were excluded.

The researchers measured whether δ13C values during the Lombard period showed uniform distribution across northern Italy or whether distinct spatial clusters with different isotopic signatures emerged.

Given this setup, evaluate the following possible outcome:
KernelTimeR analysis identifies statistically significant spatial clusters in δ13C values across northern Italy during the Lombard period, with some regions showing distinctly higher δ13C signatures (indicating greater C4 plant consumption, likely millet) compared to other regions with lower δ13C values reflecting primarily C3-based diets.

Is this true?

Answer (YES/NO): YES